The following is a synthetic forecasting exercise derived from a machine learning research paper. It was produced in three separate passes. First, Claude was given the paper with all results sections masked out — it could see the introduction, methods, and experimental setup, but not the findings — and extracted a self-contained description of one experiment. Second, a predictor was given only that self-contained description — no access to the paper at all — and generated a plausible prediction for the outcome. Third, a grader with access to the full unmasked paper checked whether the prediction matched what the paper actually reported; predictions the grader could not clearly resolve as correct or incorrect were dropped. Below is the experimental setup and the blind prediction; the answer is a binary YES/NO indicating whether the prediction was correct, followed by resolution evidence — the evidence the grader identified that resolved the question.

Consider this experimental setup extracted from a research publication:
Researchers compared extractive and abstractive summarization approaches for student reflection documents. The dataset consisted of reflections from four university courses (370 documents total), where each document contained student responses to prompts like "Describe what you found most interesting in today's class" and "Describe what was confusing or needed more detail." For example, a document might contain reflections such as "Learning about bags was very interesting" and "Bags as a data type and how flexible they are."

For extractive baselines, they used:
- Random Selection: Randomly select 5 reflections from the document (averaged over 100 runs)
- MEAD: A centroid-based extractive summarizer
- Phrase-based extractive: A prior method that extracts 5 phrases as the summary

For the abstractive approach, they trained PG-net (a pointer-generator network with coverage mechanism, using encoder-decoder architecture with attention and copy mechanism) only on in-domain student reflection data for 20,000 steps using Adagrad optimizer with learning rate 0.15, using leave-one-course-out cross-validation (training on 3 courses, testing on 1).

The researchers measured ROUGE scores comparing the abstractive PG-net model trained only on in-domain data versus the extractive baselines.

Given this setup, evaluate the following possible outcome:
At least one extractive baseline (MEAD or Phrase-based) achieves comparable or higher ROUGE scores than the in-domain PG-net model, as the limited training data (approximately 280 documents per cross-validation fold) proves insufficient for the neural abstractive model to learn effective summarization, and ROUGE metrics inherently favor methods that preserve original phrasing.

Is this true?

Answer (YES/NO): YES